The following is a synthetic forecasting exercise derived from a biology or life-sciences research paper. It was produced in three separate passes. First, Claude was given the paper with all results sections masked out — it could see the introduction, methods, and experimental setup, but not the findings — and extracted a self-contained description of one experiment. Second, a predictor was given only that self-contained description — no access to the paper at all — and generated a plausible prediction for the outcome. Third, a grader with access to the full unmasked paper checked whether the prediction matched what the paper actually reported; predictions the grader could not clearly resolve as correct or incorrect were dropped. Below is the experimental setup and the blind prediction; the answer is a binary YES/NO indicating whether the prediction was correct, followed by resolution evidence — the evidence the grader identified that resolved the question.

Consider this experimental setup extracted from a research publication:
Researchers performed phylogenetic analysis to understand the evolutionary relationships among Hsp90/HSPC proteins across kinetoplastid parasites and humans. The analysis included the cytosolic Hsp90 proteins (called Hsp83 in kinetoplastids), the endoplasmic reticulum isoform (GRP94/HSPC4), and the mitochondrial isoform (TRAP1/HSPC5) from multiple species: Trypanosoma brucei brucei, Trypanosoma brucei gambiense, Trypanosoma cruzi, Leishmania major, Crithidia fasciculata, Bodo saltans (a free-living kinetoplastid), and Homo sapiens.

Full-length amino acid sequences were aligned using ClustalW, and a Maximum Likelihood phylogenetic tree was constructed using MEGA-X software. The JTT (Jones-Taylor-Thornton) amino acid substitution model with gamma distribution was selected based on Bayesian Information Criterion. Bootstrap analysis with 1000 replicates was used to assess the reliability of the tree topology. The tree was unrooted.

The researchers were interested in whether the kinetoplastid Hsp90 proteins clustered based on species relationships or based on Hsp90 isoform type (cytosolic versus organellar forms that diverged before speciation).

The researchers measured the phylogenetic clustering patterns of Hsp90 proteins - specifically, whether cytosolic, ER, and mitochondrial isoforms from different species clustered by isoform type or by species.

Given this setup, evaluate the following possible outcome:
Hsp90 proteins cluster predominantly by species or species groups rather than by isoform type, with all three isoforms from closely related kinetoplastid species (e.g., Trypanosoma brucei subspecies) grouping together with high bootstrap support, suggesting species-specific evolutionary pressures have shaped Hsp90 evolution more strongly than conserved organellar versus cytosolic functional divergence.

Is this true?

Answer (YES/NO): NO